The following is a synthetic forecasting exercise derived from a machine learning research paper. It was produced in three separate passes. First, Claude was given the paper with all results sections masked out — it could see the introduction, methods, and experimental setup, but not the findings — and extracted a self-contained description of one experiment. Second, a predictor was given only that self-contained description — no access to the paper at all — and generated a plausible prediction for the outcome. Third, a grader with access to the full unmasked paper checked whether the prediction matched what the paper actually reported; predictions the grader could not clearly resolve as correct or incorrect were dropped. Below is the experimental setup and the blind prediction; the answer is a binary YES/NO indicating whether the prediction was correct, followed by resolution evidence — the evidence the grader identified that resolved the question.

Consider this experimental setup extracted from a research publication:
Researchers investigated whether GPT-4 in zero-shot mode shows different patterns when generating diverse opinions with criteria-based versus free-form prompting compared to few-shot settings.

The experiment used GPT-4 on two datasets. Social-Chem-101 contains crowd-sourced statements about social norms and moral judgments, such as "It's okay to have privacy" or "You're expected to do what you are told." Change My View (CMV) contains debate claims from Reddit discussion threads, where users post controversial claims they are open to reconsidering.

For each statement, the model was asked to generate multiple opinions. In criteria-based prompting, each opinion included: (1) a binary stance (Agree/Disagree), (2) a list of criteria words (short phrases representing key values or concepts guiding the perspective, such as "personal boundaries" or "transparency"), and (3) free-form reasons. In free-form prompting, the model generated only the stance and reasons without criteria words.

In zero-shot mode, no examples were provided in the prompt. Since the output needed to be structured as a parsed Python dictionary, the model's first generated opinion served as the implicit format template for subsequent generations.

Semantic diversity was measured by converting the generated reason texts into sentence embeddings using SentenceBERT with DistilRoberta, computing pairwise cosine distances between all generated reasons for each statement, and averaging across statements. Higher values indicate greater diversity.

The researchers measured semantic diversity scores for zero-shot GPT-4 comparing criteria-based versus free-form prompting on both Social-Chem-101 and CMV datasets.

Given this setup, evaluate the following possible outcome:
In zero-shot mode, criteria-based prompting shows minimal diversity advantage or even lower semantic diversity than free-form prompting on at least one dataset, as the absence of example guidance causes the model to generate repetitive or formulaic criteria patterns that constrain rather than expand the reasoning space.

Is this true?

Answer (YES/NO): YES